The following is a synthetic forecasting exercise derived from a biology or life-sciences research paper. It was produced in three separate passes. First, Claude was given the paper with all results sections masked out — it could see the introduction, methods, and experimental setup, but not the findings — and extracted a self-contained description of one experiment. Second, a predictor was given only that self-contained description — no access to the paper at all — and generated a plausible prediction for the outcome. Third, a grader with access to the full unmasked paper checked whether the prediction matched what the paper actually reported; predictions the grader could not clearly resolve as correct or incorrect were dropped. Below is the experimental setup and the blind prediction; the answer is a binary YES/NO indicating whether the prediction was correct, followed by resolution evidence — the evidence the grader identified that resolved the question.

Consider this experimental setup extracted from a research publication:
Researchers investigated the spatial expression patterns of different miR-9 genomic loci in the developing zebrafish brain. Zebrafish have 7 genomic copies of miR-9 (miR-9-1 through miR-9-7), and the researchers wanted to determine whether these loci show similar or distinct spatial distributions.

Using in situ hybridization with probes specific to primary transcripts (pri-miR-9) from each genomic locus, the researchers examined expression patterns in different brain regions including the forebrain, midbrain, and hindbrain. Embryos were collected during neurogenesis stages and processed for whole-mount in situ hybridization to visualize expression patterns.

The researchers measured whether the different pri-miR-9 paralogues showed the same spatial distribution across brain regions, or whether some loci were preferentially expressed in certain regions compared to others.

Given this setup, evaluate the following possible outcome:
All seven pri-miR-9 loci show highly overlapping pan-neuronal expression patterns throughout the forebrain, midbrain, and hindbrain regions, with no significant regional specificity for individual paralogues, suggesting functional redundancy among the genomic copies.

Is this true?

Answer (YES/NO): NO